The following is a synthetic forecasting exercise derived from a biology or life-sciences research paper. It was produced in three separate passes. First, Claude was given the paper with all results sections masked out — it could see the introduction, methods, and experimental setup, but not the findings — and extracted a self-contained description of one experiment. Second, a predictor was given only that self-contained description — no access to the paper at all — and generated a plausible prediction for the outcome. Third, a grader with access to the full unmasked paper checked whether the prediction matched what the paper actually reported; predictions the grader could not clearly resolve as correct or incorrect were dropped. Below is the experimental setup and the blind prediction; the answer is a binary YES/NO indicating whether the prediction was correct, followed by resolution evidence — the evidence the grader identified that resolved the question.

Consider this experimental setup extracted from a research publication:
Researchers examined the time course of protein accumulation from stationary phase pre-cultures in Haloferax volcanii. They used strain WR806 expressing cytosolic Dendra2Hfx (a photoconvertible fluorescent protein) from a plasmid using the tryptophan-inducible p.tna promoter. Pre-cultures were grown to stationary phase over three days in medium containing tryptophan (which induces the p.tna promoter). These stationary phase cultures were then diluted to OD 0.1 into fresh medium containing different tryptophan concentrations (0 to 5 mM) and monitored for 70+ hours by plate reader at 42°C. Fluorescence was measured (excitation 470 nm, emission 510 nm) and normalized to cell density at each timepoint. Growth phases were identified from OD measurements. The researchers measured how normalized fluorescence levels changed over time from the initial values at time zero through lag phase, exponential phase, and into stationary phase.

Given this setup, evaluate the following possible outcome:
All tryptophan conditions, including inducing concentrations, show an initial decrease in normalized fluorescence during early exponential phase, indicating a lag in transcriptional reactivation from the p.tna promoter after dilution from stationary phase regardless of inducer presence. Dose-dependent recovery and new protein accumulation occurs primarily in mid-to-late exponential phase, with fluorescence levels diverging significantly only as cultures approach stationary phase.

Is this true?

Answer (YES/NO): NO